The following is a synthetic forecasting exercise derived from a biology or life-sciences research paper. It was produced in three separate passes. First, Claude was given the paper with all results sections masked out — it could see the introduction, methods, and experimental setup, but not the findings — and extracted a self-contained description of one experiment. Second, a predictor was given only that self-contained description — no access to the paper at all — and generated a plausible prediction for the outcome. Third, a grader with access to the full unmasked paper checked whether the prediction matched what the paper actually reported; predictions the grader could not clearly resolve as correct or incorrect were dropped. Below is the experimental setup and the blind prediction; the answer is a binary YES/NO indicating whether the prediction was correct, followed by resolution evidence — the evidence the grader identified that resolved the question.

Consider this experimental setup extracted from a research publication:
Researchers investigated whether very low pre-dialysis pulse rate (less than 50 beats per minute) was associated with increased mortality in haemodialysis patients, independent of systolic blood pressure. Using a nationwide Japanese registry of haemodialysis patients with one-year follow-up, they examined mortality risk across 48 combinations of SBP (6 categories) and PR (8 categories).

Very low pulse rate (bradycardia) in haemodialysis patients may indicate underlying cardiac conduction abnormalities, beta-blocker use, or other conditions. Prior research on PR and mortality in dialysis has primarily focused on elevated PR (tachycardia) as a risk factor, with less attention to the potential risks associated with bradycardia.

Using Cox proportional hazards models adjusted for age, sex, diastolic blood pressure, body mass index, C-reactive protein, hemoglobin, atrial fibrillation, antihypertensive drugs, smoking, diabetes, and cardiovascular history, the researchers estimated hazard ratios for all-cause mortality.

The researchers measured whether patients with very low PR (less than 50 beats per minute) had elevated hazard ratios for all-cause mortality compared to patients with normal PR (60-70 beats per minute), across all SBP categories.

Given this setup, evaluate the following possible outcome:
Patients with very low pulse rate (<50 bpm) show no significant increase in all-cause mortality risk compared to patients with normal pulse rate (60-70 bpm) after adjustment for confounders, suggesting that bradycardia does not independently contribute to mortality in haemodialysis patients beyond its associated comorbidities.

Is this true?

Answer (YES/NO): NO